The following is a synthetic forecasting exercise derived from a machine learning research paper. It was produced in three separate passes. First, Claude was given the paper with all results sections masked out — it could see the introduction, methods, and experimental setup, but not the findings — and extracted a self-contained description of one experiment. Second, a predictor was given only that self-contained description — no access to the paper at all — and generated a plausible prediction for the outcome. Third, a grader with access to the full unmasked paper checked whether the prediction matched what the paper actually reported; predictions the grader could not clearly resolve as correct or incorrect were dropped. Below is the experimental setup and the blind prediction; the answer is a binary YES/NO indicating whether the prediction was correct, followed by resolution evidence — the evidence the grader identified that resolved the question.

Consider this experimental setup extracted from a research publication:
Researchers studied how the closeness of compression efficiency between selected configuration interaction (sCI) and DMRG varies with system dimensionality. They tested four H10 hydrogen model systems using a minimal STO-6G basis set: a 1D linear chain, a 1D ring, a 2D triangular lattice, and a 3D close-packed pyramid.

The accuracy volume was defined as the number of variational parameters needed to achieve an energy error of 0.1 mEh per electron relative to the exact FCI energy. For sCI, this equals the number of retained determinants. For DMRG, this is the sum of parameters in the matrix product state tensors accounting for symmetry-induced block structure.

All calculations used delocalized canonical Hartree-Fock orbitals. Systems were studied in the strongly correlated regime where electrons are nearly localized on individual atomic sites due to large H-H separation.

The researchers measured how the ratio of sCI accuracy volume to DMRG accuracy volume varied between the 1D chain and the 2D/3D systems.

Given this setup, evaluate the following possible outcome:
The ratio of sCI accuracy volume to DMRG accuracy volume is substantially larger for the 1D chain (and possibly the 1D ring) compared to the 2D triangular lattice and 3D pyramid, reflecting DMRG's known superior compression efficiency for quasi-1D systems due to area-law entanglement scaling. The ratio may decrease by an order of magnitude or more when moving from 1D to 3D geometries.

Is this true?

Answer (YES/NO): NO